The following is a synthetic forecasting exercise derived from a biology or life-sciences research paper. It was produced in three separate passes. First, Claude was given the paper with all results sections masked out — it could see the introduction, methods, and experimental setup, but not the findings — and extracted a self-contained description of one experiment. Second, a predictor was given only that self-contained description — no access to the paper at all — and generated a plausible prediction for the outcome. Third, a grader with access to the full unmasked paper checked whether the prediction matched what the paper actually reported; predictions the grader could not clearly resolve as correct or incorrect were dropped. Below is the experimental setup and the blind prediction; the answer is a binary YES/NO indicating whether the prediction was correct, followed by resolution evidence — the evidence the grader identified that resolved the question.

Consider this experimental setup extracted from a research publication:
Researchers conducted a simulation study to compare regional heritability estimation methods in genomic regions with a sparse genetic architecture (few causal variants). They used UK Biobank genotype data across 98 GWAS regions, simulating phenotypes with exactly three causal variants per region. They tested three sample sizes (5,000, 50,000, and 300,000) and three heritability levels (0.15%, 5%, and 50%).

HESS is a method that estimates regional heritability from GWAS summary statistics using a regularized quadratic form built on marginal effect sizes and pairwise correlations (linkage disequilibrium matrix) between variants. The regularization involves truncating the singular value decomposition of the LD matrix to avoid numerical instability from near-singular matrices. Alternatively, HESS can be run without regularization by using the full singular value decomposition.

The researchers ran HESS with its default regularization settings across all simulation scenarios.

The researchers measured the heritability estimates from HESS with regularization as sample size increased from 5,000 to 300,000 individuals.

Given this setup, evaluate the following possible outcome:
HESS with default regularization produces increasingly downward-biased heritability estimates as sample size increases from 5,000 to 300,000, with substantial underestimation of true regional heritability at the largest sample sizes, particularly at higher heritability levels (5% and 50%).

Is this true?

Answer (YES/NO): NO